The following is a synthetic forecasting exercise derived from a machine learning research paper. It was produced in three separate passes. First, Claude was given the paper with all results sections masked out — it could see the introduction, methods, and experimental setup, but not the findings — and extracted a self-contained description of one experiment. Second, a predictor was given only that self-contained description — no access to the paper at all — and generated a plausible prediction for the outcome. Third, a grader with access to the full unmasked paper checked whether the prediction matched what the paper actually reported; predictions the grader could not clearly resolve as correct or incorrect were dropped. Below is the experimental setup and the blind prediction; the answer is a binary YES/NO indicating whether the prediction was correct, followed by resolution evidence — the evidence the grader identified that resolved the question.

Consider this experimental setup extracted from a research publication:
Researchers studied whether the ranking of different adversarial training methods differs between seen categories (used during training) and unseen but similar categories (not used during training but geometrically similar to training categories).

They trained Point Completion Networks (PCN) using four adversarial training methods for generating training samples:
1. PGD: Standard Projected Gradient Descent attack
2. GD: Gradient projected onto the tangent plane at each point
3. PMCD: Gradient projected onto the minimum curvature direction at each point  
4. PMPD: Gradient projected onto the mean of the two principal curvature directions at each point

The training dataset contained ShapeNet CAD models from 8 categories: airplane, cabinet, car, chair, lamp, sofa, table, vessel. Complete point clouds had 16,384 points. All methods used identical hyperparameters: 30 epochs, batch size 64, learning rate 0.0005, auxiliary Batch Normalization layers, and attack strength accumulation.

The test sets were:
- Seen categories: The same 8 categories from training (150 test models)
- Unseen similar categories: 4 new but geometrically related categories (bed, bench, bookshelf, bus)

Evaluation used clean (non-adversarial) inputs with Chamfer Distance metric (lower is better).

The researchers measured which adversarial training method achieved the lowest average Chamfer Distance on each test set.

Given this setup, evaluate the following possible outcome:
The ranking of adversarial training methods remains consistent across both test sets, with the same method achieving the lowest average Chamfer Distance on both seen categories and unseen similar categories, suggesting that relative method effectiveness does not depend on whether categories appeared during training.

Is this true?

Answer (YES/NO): NO